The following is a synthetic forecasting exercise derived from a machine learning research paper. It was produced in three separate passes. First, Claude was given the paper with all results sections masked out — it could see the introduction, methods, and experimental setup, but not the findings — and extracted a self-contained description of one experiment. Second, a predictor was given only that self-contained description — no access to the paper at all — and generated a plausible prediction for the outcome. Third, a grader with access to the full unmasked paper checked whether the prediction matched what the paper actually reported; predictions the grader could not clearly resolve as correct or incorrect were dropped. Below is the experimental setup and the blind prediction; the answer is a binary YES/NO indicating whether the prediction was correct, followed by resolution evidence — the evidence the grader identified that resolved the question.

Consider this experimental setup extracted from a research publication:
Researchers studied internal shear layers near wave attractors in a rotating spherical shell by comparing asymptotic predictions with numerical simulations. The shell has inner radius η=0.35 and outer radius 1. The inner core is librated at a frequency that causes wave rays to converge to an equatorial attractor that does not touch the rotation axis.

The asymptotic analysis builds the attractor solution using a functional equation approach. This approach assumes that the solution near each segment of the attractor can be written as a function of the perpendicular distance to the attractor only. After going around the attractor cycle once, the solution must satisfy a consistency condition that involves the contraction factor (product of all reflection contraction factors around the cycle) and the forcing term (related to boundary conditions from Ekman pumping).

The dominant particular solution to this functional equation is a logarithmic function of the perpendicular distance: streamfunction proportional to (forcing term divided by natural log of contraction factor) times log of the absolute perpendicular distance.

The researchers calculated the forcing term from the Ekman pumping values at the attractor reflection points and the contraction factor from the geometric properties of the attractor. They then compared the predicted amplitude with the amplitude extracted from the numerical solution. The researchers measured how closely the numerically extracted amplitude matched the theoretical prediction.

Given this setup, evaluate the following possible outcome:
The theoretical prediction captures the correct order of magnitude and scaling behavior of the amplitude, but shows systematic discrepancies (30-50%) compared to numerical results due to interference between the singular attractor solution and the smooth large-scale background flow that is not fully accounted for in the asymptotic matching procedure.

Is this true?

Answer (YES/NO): NO